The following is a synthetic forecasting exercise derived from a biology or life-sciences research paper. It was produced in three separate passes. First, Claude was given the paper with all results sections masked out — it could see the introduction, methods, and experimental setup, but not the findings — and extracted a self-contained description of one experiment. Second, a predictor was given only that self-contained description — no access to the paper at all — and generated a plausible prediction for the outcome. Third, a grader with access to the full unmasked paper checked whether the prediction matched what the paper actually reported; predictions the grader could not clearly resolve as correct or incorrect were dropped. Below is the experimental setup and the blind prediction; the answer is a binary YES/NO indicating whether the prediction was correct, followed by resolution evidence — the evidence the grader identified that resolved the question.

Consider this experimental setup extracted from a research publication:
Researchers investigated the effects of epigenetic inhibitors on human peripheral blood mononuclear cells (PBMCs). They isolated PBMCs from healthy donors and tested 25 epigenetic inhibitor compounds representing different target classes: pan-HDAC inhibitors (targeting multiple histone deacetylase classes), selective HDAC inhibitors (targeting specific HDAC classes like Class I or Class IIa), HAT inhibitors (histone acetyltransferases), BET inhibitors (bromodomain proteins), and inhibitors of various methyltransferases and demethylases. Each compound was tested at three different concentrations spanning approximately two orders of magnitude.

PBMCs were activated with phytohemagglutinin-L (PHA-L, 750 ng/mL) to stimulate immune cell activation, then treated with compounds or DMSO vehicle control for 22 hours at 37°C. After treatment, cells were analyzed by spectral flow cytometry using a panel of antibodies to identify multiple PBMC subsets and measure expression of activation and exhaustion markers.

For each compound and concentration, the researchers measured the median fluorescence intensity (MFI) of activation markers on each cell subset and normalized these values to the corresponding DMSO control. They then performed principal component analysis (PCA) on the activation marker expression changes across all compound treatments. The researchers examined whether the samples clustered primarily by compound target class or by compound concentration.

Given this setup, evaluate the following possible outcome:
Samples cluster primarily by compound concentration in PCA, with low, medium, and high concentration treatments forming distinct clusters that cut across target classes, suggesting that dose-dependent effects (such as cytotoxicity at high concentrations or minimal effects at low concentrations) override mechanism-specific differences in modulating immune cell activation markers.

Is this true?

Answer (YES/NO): NO